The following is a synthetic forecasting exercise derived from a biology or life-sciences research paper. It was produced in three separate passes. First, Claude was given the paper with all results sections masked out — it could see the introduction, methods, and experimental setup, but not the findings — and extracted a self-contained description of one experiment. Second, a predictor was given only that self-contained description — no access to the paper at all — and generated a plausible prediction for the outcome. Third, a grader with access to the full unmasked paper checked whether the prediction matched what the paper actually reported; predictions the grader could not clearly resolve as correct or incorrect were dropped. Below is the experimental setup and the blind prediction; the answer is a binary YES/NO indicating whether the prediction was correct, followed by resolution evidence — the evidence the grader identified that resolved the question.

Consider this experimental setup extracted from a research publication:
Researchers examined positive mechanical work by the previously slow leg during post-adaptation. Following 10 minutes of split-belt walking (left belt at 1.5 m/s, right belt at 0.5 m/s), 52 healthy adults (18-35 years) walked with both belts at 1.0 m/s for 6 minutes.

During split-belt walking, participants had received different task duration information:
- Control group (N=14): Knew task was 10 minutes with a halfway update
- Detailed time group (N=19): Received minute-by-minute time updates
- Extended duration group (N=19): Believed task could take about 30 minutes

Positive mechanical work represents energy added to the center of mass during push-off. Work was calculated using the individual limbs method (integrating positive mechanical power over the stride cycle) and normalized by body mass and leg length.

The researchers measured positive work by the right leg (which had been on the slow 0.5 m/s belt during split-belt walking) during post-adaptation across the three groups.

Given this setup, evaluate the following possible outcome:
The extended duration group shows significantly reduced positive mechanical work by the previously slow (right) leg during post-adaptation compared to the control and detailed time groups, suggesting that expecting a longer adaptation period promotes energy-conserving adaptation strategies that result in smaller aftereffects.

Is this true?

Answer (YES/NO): NO